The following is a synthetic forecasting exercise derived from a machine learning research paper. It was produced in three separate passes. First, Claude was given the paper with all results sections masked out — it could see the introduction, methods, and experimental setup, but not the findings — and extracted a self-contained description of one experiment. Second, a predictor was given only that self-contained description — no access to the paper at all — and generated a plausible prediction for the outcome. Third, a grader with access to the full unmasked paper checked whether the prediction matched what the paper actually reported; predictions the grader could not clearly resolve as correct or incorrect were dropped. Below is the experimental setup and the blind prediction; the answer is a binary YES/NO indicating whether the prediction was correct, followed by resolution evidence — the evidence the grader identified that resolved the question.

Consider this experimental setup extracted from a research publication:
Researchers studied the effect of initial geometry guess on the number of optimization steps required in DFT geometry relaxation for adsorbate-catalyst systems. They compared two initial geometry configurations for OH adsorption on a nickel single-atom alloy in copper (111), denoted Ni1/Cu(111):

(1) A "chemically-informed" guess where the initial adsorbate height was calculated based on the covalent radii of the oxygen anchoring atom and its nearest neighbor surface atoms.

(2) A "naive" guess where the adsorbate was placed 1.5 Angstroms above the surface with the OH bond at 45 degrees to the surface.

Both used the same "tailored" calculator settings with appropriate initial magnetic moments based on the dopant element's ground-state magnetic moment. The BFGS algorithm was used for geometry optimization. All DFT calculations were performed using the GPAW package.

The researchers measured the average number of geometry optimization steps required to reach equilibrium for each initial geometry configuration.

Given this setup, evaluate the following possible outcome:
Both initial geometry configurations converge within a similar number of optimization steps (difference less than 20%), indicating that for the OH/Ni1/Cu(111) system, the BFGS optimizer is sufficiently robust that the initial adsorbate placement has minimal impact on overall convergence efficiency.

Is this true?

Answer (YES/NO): NO